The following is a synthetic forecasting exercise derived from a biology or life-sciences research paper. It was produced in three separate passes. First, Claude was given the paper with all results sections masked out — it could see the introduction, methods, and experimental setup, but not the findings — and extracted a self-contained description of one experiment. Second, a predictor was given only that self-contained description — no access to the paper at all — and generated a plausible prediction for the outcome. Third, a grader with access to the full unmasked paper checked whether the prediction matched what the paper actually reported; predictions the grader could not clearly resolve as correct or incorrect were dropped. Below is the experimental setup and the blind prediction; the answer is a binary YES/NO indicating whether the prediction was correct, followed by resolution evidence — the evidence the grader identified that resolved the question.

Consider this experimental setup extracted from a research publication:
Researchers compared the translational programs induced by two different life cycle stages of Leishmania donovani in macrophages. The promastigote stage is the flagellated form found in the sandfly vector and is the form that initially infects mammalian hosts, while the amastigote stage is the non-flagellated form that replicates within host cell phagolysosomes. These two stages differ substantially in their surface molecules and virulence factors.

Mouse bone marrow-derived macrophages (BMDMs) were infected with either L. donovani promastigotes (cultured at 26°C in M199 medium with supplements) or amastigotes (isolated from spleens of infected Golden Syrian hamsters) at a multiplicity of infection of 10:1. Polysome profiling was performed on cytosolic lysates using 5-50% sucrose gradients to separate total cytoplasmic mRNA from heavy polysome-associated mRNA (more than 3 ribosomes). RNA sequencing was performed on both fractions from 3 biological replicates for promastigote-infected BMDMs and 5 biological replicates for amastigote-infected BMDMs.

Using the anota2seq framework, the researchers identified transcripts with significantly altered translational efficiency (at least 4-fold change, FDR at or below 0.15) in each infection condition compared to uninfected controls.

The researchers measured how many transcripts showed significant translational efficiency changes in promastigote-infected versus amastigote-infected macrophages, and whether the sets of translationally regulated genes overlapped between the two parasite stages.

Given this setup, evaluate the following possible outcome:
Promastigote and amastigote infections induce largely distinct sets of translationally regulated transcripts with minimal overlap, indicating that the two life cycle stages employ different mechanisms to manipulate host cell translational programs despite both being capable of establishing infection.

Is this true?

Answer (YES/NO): NO